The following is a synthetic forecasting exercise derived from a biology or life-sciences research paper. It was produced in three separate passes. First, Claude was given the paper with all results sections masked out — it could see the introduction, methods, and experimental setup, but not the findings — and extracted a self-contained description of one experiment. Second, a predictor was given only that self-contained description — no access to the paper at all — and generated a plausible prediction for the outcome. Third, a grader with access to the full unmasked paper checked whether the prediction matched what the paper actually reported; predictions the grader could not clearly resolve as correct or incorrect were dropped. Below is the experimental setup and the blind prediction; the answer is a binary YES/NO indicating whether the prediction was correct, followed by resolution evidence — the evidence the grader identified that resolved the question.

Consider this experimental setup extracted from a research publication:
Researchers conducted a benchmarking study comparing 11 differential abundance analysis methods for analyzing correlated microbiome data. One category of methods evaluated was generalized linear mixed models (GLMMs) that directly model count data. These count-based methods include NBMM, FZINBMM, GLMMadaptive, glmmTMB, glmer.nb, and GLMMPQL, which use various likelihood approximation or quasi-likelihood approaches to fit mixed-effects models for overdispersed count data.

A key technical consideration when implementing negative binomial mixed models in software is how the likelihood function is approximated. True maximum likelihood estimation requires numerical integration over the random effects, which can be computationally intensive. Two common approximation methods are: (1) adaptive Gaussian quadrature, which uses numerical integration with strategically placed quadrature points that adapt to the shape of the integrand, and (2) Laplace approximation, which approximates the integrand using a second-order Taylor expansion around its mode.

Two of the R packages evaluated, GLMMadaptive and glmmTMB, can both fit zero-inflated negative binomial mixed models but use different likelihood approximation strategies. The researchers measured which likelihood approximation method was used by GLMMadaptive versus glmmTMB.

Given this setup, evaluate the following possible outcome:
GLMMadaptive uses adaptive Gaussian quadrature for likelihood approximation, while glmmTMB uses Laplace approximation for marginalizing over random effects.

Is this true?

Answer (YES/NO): YES